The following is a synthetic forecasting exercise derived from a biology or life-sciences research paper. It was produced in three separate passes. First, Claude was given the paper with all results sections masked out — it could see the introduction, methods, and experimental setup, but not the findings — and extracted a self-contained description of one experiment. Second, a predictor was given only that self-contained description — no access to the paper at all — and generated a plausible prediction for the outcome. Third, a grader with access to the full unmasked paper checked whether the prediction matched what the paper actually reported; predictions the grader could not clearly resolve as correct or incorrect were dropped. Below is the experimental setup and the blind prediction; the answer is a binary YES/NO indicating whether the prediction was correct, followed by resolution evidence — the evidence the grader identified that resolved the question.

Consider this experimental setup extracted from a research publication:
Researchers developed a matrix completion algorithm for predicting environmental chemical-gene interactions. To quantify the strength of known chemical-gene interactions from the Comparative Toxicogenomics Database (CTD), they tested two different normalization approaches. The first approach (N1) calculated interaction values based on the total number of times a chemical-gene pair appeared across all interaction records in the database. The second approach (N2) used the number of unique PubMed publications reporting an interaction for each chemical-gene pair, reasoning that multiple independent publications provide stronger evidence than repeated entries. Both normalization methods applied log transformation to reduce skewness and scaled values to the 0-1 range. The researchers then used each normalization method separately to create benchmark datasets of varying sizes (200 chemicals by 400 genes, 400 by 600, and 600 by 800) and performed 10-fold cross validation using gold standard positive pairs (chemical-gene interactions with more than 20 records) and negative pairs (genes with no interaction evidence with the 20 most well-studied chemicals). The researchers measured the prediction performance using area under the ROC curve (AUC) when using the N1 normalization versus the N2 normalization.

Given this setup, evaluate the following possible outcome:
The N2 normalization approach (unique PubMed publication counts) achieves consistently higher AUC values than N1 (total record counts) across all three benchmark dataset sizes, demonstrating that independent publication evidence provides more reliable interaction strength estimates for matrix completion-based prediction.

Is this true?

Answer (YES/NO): NO